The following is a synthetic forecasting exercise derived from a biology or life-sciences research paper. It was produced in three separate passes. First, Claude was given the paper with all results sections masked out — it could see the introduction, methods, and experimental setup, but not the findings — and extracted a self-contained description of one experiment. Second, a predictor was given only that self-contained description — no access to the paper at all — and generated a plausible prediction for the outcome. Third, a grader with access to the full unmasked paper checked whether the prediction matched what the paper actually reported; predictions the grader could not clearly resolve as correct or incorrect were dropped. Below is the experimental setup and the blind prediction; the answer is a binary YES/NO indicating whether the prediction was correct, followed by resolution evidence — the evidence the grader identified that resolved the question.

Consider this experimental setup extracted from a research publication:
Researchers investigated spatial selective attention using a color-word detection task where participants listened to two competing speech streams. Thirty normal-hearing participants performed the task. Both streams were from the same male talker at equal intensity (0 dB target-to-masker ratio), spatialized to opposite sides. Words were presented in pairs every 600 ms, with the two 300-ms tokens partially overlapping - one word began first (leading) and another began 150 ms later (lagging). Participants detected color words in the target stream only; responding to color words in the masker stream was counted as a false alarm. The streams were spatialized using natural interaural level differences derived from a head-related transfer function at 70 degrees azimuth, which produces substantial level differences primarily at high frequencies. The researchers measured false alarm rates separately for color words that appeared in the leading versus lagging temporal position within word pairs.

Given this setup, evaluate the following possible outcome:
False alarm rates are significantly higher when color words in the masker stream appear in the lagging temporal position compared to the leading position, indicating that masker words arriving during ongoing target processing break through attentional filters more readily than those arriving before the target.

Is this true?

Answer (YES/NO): YES